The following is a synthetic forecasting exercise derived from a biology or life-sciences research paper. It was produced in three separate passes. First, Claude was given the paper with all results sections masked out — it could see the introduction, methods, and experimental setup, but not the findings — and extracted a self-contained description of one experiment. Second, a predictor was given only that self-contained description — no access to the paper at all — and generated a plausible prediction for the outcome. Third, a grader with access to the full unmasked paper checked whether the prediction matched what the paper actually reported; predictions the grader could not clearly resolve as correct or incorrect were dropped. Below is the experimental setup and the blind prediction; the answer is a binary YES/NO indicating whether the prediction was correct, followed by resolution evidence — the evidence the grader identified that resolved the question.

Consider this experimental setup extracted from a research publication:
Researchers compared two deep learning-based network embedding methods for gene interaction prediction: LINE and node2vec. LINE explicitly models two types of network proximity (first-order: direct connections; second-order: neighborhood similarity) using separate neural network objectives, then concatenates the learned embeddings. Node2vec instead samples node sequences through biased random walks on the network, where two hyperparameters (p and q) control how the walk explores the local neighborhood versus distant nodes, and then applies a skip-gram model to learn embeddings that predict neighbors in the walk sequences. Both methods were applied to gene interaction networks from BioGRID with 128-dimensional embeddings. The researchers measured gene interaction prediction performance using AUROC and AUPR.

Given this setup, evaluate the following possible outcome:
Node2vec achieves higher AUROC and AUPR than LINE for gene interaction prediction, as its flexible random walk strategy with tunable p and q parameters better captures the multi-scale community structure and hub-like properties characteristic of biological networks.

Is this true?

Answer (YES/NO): NO